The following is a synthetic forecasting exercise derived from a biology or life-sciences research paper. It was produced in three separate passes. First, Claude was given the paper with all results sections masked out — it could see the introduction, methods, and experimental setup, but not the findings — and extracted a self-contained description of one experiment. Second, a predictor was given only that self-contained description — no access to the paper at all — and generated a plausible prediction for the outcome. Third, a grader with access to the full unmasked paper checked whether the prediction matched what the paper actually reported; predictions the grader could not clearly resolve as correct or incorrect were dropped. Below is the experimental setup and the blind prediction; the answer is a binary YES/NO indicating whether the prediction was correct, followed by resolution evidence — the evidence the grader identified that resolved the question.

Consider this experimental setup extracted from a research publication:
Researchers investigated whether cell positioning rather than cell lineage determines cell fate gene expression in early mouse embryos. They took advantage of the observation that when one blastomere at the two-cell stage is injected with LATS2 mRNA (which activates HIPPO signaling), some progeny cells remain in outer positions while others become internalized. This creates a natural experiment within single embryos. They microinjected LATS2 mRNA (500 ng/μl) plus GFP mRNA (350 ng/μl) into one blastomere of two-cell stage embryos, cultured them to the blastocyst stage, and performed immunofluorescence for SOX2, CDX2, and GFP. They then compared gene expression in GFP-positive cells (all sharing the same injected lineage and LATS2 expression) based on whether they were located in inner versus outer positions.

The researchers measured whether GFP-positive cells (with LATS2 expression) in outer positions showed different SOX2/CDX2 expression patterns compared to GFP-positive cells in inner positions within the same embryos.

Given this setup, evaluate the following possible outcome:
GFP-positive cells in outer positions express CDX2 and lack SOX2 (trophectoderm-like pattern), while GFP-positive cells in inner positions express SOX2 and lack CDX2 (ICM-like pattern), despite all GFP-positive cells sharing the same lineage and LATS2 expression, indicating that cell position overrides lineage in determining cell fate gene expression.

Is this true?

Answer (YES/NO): NO